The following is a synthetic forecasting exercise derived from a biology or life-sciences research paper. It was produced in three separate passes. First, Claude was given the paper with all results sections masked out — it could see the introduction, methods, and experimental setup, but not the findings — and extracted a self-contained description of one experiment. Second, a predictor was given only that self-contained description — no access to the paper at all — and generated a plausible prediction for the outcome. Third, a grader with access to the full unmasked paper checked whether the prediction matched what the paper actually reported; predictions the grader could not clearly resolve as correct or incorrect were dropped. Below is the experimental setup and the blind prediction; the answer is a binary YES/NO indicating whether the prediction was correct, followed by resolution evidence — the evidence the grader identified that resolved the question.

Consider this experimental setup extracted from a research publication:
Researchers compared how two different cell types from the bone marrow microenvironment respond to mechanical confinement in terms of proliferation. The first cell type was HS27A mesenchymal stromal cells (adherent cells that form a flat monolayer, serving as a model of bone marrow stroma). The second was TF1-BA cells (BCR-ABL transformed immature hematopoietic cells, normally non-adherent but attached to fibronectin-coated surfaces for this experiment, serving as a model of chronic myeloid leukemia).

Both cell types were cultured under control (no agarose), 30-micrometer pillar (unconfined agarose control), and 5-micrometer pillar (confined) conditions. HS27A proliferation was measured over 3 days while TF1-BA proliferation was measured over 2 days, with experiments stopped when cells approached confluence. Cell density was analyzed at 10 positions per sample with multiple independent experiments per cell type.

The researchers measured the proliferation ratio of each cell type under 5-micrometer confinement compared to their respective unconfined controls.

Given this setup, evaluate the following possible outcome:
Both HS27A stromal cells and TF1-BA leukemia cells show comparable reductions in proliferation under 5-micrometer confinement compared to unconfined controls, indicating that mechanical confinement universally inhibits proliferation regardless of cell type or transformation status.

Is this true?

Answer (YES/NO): YES